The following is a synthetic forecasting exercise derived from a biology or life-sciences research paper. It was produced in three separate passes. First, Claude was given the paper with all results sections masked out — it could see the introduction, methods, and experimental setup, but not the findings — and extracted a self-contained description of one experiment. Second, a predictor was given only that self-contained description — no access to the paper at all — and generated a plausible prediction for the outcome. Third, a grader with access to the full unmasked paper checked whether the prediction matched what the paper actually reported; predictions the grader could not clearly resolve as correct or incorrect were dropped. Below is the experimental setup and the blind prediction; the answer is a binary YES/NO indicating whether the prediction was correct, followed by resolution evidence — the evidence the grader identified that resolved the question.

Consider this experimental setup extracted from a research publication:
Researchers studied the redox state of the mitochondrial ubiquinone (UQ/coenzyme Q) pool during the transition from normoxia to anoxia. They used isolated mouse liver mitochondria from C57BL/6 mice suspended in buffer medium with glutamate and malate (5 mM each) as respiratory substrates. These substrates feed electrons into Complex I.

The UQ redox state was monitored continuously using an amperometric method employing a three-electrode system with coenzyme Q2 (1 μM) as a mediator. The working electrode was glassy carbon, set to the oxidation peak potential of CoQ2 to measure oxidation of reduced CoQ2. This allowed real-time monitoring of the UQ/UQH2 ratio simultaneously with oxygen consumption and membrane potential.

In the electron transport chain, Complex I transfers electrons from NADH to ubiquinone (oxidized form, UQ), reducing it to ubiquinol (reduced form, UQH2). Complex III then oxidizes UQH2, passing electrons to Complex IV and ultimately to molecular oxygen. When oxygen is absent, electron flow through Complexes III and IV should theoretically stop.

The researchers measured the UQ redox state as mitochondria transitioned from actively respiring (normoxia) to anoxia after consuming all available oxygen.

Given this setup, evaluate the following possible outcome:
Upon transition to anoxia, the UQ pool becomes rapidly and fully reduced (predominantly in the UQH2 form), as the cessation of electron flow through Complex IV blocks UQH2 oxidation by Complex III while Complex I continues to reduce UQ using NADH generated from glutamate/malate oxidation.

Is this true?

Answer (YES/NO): NO